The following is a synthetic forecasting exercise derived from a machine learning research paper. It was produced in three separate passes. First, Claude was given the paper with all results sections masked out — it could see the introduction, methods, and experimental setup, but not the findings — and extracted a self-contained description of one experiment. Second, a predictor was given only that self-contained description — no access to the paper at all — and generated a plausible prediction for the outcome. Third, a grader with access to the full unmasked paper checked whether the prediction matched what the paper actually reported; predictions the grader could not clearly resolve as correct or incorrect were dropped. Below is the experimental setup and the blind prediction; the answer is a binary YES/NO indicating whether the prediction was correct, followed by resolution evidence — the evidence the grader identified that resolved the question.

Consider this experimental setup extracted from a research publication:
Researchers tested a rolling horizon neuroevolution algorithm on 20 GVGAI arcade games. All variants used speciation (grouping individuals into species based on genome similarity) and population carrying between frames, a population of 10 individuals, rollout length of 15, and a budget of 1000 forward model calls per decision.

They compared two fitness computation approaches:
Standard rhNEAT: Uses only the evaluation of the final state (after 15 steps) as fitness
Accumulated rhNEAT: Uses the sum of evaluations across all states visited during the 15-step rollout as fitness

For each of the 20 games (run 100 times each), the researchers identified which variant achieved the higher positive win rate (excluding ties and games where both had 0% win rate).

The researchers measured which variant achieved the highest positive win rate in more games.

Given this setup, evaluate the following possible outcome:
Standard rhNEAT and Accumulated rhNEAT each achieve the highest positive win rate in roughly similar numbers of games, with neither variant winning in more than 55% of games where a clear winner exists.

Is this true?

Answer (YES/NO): YES